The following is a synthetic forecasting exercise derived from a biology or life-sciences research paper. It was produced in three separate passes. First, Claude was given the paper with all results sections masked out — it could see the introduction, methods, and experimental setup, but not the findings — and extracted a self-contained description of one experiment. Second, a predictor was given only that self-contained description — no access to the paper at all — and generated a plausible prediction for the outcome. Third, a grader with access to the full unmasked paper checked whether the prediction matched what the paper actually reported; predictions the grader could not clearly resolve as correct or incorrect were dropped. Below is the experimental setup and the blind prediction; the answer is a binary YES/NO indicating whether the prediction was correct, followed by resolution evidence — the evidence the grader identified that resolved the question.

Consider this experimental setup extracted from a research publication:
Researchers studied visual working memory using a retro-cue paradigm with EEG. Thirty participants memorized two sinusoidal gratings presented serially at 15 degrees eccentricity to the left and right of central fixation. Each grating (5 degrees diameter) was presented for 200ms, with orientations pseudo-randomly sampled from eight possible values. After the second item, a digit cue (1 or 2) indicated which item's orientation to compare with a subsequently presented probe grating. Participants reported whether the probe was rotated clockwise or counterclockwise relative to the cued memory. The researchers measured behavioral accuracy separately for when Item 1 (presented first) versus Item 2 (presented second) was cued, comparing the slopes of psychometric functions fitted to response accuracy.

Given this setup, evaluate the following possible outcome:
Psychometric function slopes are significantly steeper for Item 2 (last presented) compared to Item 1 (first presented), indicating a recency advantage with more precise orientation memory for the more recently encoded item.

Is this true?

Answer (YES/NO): YES